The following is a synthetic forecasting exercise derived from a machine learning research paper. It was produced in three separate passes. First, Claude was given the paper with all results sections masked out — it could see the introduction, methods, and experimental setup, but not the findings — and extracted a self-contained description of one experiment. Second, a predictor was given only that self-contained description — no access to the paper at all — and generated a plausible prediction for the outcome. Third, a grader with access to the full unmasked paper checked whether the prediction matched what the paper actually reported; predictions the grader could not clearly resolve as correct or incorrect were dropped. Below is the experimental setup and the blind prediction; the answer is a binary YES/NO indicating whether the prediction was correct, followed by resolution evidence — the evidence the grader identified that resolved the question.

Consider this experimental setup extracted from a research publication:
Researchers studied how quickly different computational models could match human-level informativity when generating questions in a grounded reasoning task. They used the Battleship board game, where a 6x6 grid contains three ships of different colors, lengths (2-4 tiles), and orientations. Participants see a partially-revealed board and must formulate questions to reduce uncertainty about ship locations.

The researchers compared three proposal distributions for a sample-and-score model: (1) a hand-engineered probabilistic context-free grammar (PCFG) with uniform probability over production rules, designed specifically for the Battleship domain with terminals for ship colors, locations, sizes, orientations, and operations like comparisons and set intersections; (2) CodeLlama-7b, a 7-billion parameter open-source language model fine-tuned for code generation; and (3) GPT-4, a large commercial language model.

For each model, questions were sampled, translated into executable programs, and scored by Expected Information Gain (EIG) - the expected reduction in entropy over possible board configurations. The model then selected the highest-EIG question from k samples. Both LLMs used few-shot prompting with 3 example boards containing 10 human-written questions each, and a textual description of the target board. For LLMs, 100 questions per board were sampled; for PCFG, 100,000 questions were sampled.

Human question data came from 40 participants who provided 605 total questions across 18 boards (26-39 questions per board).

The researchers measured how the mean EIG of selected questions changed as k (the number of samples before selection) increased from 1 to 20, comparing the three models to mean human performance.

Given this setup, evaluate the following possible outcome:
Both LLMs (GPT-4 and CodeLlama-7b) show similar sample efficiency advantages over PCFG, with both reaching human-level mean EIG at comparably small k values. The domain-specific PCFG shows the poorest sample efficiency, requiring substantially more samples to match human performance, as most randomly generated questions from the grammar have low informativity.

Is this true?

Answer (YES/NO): NO